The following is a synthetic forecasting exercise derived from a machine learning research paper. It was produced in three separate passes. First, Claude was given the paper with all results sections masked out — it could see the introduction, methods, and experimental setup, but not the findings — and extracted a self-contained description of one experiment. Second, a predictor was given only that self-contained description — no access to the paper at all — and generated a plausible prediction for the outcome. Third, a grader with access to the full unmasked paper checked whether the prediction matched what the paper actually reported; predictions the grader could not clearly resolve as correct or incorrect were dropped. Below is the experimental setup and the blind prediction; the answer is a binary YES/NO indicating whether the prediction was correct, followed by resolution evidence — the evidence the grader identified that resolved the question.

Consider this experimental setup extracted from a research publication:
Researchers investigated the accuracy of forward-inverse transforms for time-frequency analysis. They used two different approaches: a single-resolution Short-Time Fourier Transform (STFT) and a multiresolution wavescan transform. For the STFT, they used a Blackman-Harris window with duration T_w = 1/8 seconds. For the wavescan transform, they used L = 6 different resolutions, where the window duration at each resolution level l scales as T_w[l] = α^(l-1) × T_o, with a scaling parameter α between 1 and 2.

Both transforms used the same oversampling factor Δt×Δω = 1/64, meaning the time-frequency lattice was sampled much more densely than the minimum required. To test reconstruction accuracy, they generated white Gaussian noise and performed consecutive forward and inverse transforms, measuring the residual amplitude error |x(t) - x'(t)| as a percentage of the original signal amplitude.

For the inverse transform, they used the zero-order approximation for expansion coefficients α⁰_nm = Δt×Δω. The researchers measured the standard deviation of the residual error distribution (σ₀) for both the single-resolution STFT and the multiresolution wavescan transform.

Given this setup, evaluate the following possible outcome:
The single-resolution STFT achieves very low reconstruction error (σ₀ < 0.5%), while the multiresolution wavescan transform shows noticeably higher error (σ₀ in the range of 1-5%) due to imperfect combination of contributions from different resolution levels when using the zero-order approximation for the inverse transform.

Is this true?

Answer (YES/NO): NO